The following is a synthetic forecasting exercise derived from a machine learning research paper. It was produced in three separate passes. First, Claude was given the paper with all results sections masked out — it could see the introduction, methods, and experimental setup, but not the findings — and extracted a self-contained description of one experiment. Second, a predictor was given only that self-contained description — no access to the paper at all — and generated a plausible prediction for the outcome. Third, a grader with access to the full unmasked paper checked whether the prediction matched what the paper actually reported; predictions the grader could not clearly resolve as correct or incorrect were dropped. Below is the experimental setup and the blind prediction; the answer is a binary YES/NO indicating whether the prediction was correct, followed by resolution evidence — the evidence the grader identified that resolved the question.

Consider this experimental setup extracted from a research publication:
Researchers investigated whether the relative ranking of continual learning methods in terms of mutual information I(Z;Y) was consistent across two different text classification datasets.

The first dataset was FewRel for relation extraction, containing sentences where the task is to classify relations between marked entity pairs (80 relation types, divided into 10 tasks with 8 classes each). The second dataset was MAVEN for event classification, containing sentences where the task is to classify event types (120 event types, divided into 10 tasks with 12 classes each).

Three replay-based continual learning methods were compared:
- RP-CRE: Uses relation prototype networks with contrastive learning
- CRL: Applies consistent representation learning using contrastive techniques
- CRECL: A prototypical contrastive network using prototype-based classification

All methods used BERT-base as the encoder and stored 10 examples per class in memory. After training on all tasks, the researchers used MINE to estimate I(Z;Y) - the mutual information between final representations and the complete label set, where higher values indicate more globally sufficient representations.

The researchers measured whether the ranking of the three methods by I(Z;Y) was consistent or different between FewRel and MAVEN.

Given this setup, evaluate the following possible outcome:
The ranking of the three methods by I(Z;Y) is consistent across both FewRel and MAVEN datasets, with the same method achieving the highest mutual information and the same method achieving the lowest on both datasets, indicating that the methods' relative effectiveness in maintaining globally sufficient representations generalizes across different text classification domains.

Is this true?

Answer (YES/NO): YES